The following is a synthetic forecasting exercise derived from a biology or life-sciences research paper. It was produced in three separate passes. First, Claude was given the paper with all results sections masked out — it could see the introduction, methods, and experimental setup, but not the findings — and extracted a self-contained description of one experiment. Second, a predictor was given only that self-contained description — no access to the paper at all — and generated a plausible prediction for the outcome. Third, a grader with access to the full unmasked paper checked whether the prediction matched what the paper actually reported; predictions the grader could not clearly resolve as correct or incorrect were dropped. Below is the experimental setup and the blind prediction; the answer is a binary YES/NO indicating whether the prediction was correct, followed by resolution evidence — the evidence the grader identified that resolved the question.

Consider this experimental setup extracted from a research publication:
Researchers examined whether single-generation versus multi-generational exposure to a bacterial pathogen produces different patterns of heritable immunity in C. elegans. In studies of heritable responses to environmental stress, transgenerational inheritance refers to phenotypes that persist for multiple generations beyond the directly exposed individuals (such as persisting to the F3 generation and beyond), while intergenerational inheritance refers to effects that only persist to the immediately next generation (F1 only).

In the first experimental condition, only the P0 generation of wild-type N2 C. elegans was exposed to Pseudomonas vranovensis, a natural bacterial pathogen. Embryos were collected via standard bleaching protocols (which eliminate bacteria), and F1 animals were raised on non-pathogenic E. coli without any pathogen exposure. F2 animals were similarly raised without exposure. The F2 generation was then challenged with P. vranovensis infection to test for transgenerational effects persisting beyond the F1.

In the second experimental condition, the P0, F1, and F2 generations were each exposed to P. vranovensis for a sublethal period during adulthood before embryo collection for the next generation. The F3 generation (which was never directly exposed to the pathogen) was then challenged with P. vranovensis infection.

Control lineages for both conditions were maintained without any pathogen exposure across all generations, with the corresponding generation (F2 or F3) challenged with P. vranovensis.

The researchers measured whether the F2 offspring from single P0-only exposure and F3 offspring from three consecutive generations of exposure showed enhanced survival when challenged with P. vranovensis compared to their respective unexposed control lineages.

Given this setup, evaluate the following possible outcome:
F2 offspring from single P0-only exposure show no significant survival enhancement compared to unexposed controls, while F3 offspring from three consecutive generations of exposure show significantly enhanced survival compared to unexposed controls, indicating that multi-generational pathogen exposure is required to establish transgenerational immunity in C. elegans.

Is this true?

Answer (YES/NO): NO